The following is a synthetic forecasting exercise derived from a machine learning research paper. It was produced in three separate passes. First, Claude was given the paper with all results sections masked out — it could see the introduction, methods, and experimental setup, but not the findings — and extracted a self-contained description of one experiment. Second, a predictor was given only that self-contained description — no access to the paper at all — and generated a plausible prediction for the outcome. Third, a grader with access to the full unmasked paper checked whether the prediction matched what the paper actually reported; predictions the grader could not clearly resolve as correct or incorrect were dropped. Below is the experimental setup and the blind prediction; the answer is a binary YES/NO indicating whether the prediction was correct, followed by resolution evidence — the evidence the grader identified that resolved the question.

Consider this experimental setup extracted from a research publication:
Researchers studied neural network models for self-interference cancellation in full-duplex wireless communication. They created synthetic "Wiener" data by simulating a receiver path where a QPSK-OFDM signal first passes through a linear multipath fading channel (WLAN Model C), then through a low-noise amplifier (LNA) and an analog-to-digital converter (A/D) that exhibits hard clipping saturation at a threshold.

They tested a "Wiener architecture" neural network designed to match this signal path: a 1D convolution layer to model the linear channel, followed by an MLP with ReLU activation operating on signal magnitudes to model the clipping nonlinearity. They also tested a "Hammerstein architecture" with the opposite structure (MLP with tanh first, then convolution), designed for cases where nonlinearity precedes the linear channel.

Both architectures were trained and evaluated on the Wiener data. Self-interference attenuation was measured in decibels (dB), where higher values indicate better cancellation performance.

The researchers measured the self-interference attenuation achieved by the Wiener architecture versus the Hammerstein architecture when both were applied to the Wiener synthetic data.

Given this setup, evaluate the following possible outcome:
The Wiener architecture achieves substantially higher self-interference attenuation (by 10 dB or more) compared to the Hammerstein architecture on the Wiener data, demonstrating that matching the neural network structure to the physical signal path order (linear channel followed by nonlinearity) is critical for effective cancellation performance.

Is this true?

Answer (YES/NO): YES